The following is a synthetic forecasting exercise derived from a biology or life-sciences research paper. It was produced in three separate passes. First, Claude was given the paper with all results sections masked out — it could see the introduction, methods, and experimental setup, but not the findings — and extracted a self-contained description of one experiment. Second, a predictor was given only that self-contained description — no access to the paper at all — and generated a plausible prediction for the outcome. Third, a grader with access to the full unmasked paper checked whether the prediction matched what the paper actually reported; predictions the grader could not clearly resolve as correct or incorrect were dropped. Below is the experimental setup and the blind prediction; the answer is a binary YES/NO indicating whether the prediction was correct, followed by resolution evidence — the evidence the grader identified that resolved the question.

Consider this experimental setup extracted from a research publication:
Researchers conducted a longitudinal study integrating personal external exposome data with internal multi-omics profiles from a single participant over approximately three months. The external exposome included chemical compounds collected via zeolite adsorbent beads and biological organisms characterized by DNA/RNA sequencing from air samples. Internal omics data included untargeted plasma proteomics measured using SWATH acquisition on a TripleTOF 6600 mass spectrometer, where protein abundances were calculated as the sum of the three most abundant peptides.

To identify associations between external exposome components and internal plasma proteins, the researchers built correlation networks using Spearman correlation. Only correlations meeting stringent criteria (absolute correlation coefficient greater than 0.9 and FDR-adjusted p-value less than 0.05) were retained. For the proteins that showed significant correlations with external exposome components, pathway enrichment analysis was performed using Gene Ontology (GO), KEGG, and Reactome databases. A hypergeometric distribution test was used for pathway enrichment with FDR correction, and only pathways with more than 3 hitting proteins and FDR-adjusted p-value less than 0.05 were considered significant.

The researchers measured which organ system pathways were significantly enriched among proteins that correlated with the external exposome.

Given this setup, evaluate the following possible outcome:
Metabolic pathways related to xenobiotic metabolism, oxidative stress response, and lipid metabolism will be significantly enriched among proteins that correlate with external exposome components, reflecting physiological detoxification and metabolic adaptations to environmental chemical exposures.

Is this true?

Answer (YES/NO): NO